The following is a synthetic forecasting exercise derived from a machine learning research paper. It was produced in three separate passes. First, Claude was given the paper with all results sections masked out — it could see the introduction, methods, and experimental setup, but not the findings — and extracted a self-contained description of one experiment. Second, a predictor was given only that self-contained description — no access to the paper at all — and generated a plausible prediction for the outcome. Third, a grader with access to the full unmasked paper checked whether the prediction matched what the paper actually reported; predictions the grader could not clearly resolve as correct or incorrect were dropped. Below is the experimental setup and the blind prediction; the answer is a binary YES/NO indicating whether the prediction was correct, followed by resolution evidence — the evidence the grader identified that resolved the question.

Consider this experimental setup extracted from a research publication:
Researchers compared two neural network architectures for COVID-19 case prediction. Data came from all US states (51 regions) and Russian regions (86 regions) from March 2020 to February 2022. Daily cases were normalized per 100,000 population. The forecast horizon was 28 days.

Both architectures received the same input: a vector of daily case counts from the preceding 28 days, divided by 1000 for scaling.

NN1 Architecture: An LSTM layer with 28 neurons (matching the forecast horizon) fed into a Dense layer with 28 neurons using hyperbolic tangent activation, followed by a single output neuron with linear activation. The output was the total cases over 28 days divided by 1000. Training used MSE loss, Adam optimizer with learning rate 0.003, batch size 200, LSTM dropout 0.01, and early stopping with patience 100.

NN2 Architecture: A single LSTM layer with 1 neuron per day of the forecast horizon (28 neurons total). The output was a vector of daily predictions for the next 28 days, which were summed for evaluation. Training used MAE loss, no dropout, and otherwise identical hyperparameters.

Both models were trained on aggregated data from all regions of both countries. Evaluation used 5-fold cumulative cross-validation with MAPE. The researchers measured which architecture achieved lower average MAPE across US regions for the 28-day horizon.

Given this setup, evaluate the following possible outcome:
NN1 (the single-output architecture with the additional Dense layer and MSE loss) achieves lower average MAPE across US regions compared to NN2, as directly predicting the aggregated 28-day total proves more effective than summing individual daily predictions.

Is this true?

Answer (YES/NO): NO